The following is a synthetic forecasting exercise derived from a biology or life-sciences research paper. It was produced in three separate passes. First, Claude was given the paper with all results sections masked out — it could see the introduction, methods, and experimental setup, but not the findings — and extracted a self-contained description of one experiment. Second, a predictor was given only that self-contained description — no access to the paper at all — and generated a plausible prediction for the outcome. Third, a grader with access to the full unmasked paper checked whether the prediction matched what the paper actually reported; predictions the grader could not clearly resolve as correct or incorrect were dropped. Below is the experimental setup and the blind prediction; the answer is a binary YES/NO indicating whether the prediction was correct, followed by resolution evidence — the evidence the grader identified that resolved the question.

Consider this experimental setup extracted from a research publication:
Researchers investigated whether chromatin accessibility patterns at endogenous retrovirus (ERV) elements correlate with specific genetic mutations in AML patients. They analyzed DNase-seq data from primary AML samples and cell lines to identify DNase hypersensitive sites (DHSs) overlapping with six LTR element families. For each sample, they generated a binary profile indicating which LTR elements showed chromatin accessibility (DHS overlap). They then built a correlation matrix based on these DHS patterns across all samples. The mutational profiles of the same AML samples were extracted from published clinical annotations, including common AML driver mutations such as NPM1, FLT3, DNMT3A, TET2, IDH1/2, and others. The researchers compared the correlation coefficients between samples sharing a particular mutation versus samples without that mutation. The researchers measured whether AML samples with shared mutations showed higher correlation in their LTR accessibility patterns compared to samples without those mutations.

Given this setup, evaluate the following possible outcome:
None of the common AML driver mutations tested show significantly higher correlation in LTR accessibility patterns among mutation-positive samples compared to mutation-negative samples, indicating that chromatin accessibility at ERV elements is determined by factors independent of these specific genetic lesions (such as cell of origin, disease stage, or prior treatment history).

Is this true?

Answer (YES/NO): NO